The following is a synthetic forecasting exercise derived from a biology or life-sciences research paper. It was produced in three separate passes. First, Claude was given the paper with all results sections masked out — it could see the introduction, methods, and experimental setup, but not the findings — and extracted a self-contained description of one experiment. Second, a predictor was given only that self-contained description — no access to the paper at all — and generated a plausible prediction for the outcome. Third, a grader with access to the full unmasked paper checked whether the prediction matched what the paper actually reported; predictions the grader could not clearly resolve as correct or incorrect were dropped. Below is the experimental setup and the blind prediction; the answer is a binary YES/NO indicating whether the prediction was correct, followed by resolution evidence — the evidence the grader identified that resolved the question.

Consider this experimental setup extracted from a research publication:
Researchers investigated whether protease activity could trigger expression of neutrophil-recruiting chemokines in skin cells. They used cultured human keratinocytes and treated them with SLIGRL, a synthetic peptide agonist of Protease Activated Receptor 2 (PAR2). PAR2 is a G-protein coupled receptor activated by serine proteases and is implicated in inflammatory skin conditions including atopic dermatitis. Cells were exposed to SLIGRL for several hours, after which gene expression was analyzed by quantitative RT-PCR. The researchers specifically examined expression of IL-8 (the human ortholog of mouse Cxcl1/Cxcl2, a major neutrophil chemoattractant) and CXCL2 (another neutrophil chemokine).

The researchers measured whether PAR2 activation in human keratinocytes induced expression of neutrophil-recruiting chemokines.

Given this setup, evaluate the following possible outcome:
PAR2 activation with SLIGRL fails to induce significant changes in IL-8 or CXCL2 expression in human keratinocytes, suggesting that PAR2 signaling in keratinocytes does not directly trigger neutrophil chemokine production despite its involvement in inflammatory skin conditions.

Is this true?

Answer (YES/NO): NO